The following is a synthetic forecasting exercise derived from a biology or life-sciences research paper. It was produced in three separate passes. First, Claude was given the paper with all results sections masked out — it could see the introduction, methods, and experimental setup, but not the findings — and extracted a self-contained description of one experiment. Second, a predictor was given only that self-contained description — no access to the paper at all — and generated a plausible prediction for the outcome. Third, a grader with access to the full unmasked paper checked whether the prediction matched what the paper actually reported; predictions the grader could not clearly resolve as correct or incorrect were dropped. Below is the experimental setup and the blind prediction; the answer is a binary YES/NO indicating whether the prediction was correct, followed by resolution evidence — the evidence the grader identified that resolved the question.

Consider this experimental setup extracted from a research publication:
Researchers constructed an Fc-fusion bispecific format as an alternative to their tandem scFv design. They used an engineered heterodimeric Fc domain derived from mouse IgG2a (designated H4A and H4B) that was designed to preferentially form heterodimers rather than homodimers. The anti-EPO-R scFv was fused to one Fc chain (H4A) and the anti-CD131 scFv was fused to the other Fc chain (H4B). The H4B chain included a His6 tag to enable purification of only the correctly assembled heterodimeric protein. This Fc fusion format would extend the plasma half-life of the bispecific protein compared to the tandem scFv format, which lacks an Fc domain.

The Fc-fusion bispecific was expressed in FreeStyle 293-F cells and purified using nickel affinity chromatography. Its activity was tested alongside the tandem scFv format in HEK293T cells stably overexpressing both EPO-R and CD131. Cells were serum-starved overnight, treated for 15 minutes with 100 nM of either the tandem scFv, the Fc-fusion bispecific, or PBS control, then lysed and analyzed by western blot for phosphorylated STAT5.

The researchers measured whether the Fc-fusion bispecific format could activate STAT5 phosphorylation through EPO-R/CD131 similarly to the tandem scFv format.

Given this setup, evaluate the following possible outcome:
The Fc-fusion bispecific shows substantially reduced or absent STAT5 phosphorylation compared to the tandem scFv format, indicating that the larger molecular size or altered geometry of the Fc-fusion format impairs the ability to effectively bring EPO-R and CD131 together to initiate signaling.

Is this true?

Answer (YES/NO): NO